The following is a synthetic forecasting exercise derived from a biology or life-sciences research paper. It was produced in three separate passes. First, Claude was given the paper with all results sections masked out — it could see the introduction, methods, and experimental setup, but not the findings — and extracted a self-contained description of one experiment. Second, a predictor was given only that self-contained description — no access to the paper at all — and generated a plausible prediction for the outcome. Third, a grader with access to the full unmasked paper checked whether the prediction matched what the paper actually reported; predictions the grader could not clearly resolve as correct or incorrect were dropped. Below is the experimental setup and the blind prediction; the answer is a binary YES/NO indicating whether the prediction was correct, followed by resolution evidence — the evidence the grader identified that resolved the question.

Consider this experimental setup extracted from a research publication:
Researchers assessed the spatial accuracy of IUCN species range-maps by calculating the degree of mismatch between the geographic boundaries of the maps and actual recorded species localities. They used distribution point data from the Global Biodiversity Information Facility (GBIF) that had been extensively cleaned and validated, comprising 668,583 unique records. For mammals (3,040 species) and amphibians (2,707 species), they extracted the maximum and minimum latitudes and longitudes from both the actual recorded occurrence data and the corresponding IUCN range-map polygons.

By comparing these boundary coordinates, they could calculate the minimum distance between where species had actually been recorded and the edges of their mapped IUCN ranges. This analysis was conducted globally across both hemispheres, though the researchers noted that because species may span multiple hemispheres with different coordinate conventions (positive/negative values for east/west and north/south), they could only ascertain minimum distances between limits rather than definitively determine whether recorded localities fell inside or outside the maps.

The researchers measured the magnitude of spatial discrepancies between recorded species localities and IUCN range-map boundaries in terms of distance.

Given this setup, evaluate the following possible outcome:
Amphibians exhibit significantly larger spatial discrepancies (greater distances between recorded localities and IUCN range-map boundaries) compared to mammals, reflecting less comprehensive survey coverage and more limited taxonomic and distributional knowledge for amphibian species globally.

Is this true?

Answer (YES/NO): NO